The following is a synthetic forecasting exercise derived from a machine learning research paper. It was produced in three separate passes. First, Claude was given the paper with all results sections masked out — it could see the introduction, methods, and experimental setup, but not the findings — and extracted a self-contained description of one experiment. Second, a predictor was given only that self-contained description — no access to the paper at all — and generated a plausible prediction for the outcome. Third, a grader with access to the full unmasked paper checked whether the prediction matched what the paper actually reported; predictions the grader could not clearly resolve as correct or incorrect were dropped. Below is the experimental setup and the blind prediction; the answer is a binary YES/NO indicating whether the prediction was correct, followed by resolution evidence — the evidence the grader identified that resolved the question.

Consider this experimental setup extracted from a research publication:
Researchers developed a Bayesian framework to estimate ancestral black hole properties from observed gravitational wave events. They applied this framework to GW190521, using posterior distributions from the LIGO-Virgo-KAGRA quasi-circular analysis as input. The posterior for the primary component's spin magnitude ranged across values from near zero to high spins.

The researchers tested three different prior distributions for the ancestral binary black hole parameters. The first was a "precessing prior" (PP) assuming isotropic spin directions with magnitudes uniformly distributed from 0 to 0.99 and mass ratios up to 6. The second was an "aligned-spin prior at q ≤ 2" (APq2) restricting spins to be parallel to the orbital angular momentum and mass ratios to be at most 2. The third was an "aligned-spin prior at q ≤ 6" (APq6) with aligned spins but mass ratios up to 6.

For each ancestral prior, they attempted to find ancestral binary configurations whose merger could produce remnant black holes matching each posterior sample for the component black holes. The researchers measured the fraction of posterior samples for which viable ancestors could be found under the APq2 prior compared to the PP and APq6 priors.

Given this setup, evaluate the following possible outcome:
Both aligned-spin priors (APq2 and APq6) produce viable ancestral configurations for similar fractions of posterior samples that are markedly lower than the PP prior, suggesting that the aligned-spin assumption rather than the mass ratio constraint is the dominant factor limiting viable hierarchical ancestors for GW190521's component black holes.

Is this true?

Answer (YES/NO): NO